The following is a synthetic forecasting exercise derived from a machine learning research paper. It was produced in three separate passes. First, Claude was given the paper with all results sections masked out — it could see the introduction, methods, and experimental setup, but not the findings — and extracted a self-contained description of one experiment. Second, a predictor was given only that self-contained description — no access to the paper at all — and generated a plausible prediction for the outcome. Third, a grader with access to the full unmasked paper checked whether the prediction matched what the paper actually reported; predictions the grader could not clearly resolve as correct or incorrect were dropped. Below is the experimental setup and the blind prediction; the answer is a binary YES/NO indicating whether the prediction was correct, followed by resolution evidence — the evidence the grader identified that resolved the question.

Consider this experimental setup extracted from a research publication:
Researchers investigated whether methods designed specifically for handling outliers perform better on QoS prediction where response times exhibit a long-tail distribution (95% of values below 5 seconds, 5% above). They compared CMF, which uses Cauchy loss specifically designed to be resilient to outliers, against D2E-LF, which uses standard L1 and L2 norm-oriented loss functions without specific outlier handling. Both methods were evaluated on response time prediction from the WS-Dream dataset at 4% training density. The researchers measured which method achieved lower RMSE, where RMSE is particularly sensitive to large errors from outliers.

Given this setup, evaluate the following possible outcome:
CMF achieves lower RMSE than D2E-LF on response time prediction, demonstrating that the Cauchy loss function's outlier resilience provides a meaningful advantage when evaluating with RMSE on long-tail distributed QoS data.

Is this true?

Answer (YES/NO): YES